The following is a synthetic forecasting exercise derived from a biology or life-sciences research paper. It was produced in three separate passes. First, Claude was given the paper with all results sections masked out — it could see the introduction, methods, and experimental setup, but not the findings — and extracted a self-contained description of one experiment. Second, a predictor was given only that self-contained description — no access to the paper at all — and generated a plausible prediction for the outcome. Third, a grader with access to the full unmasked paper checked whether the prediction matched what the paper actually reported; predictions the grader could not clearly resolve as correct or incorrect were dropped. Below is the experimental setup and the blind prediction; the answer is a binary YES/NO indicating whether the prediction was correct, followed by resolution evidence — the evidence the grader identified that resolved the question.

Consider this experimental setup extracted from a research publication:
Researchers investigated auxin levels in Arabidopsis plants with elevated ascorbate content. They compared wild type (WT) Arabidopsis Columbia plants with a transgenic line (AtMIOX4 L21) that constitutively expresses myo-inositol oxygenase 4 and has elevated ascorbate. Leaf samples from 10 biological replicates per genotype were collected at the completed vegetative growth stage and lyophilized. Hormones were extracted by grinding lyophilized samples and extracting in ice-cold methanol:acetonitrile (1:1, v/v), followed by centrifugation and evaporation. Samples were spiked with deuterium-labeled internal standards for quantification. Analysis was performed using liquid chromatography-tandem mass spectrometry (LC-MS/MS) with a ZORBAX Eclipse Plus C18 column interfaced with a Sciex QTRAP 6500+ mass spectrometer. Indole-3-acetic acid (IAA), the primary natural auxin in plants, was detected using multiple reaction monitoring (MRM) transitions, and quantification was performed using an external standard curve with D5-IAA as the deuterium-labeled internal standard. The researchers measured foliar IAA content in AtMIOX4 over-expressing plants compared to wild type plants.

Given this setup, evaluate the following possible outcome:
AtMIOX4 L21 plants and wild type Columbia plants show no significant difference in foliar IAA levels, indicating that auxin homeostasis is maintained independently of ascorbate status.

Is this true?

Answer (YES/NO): NO